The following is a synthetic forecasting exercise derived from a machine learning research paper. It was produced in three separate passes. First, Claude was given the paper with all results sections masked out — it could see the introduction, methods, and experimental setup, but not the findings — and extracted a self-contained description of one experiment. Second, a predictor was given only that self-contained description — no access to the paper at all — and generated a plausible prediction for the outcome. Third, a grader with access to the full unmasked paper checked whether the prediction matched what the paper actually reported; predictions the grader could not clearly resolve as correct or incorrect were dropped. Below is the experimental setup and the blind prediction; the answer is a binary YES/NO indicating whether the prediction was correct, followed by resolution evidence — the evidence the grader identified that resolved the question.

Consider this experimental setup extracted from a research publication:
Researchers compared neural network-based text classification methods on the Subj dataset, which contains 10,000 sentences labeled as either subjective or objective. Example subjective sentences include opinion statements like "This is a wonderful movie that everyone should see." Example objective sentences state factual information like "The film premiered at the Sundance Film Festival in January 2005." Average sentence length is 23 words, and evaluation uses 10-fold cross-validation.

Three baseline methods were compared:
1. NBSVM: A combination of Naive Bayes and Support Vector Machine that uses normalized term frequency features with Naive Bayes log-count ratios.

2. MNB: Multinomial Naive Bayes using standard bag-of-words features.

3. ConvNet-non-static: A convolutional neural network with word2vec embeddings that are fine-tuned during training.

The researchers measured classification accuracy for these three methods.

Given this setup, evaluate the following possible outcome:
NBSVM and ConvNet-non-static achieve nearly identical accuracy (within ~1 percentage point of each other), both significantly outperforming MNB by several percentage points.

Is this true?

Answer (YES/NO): NO